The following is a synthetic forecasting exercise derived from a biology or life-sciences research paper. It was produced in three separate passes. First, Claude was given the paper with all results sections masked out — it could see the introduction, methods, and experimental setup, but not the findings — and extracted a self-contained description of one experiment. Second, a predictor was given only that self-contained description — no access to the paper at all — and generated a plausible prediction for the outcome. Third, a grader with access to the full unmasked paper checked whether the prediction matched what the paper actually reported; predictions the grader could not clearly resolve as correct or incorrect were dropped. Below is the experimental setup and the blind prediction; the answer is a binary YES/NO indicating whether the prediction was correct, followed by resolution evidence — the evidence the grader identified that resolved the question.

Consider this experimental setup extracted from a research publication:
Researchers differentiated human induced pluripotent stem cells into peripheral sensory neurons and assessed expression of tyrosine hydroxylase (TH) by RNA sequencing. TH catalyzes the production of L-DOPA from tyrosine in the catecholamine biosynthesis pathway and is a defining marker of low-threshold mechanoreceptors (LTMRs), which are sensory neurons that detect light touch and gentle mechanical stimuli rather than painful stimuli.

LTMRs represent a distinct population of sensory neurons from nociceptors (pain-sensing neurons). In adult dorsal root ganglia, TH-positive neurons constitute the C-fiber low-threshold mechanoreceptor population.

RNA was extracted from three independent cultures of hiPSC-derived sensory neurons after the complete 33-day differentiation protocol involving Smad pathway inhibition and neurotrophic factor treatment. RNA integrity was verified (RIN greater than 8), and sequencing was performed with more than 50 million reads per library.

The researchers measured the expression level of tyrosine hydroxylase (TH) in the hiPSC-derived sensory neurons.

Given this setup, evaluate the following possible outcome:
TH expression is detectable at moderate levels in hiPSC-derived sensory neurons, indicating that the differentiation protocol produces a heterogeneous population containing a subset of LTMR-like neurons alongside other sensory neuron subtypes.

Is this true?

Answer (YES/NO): NO